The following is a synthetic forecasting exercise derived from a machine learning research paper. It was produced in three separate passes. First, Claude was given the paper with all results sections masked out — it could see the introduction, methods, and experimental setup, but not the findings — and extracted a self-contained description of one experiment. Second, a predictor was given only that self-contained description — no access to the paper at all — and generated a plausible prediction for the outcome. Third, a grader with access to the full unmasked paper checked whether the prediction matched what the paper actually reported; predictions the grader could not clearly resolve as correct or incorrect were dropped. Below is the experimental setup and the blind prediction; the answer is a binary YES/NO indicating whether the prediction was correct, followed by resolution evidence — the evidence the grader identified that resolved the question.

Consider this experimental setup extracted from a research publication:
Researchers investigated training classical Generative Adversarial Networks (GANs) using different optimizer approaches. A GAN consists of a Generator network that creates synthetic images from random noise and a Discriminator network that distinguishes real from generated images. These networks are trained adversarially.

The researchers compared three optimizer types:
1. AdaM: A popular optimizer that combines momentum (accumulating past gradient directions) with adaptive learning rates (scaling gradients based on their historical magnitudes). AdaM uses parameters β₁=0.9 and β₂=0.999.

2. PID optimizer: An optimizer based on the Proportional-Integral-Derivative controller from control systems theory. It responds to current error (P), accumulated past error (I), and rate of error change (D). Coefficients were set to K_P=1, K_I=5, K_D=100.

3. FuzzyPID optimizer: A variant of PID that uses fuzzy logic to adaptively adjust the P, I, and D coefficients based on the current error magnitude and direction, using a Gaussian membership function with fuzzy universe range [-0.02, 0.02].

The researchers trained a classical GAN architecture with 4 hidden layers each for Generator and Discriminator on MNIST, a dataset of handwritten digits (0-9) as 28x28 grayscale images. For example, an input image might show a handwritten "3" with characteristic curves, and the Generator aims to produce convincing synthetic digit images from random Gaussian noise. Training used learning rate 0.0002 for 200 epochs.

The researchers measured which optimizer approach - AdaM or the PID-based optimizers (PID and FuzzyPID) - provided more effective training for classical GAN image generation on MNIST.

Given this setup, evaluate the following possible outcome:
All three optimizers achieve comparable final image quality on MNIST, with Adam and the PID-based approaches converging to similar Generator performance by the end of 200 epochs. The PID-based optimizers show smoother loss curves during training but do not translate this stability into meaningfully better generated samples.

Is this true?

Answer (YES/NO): NO